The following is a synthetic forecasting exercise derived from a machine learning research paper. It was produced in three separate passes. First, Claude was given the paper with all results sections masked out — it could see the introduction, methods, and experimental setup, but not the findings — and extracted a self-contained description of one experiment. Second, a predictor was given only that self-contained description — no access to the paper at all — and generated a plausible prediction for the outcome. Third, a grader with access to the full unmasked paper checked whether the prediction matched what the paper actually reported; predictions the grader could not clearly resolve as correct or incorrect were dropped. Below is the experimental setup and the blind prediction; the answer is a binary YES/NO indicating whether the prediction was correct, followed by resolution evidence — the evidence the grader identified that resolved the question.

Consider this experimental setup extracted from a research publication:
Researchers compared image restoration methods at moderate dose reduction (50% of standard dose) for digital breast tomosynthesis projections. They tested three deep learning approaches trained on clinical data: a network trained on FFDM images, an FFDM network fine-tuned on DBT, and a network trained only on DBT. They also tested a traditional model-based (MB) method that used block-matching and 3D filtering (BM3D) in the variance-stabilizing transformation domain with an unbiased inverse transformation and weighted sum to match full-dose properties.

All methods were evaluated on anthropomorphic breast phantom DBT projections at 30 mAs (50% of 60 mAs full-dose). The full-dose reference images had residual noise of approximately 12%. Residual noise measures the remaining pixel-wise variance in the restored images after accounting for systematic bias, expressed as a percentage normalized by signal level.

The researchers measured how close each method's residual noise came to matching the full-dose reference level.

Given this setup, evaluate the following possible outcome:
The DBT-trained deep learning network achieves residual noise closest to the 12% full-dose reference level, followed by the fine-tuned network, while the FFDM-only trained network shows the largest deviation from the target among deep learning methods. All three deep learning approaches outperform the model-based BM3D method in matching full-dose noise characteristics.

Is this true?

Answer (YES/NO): NO